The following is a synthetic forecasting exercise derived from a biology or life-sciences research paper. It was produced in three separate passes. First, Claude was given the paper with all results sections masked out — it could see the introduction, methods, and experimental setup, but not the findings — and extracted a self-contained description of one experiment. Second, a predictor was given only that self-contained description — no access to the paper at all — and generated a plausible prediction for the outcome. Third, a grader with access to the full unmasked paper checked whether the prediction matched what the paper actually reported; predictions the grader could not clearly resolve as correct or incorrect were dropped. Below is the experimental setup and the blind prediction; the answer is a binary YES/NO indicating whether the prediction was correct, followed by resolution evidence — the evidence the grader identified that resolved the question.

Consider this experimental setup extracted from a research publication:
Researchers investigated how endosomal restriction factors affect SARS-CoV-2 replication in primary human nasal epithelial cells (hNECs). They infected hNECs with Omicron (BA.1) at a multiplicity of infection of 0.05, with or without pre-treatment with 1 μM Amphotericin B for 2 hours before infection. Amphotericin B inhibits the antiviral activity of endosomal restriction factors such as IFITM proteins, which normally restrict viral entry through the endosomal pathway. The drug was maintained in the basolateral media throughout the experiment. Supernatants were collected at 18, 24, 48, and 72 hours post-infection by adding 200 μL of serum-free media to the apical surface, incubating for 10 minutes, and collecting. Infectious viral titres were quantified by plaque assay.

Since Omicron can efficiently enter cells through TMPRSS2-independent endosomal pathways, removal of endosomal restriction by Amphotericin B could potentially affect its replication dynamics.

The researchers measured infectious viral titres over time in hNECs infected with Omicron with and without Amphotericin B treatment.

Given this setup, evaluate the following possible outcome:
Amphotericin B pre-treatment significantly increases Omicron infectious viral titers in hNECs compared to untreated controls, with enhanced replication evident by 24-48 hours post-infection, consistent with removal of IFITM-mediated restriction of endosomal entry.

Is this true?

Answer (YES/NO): NO